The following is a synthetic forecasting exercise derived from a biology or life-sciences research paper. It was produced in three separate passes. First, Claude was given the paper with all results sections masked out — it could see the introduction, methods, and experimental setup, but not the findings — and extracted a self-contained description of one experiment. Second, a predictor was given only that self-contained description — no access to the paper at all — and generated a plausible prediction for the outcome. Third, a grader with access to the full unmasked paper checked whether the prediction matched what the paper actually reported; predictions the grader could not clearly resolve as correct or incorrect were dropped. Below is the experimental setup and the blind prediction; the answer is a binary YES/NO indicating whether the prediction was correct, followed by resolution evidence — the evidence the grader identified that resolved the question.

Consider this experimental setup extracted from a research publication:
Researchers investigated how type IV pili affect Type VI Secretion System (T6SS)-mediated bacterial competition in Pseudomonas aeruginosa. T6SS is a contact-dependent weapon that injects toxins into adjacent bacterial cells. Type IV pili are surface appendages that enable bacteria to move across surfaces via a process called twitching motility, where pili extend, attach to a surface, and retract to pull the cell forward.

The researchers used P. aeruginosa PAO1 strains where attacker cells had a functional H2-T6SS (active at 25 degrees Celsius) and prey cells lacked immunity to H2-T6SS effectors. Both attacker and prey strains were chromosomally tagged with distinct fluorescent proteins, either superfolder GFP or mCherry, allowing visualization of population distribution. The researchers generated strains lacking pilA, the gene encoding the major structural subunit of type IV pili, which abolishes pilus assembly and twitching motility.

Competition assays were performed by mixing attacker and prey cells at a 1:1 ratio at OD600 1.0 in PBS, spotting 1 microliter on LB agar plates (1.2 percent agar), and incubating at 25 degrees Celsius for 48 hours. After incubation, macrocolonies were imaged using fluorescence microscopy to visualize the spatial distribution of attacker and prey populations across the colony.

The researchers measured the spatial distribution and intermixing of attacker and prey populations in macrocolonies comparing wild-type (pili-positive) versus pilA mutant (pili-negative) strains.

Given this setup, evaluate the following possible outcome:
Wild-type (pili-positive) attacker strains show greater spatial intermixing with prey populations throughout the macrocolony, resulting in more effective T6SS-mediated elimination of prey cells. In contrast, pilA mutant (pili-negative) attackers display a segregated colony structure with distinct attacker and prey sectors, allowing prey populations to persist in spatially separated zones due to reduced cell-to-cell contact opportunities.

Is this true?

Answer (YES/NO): YES